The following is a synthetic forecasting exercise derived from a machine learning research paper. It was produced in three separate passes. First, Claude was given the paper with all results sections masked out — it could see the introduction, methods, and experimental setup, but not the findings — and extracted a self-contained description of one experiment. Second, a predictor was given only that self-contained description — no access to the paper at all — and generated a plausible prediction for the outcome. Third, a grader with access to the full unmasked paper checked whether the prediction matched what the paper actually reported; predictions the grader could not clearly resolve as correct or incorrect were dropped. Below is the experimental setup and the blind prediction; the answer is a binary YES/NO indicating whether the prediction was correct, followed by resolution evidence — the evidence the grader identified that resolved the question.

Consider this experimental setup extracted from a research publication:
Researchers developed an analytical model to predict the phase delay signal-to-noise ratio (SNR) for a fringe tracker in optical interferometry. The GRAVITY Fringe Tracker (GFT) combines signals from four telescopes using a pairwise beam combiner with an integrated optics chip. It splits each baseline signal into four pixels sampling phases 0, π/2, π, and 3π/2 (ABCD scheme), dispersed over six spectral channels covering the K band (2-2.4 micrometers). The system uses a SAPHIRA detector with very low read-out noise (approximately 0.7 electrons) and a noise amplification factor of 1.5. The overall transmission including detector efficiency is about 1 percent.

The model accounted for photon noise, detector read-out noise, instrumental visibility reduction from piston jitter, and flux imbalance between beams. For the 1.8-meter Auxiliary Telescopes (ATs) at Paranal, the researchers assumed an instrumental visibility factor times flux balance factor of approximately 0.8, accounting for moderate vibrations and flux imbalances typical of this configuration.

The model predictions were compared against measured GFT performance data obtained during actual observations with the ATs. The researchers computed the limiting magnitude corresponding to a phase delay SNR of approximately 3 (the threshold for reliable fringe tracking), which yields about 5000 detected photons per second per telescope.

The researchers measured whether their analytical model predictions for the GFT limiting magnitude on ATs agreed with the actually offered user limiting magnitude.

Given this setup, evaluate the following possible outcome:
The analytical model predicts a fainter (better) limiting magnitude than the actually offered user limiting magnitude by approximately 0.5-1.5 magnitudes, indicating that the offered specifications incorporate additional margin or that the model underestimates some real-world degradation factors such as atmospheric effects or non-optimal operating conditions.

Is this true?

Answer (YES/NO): NO